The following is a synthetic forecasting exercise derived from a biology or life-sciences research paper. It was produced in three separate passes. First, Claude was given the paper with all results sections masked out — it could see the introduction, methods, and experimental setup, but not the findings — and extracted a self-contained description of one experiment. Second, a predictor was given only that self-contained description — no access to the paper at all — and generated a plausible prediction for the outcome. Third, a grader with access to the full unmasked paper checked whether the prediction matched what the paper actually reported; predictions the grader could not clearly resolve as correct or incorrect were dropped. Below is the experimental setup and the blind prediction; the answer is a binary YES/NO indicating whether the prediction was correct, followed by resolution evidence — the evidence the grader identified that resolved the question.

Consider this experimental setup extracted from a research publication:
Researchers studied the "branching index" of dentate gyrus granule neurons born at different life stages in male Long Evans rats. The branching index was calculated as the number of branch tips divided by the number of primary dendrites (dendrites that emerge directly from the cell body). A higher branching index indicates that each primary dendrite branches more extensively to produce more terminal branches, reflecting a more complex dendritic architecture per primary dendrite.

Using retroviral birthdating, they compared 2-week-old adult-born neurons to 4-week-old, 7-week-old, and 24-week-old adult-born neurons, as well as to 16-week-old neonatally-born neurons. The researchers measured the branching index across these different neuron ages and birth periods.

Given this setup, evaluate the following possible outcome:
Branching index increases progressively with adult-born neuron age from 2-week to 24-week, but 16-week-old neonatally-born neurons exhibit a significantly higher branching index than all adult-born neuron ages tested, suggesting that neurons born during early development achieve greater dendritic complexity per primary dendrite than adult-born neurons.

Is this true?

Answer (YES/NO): NO